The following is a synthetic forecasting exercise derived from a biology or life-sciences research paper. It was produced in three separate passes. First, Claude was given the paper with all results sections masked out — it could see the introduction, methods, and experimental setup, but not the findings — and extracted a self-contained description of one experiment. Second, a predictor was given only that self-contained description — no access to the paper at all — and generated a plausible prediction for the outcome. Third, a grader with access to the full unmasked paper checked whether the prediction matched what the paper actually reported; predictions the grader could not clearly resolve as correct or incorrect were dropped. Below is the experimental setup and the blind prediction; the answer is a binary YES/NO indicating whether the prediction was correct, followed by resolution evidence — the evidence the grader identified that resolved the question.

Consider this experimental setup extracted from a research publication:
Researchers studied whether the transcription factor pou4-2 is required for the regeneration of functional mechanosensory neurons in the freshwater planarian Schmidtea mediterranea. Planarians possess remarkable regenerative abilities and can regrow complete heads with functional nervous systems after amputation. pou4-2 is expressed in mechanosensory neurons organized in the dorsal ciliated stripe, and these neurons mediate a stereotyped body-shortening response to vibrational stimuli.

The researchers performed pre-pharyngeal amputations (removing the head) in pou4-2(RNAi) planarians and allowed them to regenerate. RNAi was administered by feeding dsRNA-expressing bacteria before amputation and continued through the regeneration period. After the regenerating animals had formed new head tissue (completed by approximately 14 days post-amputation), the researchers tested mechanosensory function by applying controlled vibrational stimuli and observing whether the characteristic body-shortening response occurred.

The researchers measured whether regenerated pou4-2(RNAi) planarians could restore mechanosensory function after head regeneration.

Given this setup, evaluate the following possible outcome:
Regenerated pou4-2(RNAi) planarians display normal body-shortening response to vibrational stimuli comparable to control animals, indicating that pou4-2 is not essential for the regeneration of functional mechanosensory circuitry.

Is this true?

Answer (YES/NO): NO